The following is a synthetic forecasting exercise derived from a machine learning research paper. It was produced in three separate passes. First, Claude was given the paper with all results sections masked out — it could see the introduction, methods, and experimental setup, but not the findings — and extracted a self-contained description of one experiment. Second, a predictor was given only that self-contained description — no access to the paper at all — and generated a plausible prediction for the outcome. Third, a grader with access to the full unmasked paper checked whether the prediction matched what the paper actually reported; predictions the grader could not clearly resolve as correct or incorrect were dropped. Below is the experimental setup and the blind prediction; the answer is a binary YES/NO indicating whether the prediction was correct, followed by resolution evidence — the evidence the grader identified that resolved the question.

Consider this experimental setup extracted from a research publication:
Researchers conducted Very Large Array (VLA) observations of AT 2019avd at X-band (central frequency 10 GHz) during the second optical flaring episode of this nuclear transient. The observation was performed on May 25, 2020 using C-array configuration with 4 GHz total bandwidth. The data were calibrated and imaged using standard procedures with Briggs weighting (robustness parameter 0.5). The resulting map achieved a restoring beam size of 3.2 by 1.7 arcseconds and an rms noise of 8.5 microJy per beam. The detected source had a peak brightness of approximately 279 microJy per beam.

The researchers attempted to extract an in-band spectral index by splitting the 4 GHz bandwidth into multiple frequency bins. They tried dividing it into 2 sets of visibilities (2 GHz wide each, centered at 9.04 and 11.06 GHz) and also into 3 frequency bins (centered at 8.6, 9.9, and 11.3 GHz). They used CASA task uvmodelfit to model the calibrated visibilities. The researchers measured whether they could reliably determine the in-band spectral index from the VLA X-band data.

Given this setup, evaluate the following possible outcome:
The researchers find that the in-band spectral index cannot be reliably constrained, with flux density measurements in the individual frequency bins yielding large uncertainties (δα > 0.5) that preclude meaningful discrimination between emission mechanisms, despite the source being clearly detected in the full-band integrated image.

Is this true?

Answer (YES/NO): NO